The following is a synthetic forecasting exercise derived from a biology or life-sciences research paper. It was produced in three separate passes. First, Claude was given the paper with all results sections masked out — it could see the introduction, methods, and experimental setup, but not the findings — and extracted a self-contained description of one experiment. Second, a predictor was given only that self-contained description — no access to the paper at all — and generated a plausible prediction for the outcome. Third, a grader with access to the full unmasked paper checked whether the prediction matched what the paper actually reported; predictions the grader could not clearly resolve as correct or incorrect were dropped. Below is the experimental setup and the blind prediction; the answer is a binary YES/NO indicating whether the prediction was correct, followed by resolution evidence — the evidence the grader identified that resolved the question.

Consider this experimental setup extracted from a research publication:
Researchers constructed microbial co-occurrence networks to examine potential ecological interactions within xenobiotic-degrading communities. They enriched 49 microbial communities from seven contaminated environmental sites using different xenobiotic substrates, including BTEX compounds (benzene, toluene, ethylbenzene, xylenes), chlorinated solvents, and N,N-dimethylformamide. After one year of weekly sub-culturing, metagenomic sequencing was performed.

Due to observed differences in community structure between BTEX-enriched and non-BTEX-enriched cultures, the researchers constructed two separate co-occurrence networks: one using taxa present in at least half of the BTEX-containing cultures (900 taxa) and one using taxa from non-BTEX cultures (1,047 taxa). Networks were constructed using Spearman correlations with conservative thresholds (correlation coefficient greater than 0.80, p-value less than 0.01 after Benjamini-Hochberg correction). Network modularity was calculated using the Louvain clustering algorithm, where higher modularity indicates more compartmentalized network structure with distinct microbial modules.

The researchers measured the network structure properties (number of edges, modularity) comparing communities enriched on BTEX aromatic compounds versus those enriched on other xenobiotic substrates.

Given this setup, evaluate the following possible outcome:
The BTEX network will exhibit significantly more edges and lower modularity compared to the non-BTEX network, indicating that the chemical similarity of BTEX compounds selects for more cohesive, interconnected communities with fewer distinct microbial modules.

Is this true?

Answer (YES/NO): NO